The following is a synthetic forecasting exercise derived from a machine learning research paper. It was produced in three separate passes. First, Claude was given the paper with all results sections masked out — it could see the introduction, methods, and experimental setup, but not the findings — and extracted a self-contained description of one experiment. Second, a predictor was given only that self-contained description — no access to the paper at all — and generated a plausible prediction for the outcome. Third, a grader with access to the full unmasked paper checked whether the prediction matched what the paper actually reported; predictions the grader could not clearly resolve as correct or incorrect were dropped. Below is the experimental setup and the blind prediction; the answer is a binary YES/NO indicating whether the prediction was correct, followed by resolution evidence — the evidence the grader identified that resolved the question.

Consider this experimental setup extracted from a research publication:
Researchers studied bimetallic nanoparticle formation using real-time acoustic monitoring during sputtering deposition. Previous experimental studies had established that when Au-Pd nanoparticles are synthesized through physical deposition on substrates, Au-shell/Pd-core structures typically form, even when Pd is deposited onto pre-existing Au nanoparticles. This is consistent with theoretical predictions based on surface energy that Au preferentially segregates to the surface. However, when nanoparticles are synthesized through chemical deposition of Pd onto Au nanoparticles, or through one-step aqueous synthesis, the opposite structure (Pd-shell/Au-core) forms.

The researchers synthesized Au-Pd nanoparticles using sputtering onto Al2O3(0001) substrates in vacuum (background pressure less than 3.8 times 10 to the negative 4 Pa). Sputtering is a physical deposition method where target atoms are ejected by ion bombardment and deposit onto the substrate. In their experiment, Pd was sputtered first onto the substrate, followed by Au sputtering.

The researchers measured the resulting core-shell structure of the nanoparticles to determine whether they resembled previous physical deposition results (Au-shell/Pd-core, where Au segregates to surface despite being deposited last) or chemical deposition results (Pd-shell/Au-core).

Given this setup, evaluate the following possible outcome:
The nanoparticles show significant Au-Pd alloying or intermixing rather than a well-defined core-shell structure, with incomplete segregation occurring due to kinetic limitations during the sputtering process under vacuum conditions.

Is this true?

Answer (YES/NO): NO